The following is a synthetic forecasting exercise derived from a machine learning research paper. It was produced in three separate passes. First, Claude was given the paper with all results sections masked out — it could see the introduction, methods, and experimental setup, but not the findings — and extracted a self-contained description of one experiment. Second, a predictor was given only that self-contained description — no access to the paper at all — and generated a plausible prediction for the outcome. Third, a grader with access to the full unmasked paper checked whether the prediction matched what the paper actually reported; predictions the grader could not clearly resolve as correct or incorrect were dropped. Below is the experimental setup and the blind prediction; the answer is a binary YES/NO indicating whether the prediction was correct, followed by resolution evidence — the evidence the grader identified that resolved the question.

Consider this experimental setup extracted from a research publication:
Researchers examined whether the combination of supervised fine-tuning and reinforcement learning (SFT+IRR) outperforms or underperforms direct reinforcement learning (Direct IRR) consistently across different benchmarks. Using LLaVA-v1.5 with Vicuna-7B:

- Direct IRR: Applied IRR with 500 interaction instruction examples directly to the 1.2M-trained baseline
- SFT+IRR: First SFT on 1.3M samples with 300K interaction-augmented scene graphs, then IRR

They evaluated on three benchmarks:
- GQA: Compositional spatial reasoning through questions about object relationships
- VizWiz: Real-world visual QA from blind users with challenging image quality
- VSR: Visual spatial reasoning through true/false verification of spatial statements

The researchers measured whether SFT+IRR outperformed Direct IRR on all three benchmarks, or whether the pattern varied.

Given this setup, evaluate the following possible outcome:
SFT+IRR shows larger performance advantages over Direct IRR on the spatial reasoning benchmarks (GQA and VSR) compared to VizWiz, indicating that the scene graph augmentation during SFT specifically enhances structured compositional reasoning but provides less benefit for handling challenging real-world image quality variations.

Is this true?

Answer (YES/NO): NO